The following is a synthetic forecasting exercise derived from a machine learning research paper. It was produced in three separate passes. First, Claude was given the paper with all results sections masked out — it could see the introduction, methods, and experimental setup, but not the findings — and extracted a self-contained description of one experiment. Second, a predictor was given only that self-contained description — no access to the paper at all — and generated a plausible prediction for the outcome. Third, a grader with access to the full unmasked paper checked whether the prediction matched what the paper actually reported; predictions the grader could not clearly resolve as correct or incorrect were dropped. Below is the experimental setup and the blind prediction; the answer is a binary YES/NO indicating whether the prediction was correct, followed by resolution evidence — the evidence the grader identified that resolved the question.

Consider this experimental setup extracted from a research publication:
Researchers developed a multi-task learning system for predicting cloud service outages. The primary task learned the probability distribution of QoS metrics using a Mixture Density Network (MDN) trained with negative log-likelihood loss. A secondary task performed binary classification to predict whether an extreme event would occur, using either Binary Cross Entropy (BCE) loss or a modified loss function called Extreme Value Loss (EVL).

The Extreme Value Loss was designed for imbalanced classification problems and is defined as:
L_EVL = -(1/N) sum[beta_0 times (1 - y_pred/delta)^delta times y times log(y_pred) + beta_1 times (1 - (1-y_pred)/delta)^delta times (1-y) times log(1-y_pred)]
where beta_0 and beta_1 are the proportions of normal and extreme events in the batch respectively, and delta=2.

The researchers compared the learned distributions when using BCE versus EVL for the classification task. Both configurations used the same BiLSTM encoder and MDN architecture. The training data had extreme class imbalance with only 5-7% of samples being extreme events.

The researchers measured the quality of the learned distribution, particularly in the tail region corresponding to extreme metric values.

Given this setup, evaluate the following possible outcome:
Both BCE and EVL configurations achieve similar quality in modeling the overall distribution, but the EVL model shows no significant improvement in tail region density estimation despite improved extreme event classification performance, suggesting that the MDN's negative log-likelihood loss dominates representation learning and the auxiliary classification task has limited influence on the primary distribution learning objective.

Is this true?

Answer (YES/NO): NO